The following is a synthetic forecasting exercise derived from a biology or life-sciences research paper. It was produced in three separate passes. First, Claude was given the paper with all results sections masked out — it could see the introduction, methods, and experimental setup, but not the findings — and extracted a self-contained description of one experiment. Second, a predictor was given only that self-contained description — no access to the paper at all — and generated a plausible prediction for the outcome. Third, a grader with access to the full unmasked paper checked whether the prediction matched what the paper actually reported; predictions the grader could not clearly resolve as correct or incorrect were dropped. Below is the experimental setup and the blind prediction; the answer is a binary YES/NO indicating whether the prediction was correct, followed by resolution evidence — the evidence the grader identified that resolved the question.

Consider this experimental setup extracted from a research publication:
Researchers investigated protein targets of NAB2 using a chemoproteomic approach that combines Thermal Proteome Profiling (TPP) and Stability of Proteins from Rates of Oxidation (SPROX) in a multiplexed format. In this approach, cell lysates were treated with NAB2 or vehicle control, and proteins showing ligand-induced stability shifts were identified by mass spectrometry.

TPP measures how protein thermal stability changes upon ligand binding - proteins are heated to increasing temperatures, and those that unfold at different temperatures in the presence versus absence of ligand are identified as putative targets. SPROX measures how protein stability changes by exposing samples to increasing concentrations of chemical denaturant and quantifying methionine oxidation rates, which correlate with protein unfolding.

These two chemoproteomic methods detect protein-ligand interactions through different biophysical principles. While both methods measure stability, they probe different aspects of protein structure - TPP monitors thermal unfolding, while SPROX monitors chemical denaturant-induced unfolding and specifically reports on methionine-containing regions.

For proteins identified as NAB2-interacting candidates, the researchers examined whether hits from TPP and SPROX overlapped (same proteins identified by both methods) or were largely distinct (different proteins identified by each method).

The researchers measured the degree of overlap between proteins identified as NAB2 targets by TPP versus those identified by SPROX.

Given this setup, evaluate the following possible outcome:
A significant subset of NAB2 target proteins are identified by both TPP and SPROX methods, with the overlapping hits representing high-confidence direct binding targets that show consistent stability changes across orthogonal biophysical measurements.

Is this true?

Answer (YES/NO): NO